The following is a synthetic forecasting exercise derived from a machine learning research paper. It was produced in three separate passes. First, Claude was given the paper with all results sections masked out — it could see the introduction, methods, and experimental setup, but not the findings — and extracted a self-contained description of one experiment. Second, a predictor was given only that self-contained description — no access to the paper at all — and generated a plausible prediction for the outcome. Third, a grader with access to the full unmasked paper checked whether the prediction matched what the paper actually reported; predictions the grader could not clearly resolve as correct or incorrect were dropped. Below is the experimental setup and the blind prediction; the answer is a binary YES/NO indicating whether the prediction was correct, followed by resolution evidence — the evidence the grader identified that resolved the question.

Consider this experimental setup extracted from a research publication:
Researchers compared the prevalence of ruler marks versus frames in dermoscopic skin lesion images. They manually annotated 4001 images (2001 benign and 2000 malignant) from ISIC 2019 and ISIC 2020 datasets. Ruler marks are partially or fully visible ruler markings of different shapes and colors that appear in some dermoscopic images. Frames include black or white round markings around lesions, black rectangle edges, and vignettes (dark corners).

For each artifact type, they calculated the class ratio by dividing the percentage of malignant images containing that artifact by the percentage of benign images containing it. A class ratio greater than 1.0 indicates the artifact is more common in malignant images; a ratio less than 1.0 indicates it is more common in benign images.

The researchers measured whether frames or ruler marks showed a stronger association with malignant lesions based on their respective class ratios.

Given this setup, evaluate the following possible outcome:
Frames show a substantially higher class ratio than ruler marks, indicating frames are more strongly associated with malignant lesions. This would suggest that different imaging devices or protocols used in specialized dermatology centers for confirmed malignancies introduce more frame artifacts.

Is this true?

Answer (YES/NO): YES